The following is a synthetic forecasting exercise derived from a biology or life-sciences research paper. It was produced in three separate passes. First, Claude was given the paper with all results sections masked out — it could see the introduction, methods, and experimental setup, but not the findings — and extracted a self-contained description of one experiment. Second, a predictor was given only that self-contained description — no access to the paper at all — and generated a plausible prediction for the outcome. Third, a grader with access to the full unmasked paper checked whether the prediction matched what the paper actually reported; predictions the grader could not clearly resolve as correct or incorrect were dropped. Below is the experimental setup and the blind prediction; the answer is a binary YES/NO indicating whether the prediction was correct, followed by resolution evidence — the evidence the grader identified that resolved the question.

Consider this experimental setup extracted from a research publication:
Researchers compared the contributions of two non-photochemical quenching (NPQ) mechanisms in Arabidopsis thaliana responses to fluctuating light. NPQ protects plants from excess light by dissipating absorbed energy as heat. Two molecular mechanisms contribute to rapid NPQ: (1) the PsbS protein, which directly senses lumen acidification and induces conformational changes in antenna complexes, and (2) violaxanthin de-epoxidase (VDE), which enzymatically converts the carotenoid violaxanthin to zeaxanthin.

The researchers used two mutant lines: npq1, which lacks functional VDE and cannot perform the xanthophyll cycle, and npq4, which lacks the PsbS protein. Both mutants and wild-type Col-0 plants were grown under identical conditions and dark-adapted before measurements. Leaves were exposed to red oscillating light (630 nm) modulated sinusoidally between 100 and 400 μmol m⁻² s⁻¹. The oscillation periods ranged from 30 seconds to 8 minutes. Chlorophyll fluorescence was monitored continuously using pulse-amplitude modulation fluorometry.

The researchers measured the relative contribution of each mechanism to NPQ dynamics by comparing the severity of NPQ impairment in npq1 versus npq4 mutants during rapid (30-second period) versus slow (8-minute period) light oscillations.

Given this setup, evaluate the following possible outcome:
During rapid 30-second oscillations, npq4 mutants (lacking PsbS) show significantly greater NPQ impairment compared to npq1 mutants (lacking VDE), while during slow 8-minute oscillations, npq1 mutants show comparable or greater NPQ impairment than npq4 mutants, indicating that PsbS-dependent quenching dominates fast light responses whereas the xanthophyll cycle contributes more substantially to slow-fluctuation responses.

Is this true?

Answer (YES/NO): NO